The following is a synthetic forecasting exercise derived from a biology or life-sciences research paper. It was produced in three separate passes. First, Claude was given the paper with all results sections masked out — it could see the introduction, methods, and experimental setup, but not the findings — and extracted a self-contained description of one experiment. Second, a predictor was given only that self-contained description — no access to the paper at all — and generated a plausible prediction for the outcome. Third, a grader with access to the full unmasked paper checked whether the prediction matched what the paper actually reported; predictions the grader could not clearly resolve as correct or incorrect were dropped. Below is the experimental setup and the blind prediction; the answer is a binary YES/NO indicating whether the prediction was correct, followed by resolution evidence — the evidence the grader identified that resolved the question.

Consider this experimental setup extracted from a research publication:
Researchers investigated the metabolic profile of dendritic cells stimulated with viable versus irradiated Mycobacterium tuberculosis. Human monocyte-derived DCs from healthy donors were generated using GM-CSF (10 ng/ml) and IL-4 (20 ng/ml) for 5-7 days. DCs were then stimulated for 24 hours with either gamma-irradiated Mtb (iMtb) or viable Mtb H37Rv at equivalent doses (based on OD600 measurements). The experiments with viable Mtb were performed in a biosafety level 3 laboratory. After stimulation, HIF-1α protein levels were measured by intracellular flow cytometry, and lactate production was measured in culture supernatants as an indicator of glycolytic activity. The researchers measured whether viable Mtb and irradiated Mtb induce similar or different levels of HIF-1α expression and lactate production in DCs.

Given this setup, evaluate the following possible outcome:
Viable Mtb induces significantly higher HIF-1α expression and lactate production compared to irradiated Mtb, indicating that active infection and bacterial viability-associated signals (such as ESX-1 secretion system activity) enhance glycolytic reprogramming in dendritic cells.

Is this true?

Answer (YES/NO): NO